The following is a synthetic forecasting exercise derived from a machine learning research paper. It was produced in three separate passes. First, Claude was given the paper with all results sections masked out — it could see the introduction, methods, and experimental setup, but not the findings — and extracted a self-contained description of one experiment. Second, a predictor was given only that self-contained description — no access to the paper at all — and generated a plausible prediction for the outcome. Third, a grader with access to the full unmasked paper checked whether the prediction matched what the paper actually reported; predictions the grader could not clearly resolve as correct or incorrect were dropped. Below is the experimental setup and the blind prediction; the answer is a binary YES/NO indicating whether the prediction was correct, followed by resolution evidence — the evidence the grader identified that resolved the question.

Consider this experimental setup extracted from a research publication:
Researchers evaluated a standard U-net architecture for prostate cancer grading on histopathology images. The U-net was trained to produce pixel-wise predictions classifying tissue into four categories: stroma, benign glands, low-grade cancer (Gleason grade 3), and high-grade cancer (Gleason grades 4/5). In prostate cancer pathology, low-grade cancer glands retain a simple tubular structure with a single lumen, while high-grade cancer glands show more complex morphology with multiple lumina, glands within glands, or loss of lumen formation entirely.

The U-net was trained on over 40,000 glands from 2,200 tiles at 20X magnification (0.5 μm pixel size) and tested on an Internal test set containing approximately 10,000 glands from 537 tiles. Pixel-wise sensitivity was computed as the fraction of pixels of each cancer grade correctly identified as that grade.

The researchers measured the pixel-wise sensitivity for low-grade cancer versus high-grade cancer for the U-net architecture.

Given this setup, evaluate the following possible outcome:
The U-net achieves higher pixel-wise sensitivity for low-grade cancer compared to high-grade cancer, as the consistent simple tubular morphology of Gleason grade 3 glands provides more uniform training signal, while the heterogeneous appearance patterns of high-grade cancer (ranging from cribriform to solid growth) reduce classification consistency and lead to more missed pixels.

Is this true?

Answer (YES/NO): YES